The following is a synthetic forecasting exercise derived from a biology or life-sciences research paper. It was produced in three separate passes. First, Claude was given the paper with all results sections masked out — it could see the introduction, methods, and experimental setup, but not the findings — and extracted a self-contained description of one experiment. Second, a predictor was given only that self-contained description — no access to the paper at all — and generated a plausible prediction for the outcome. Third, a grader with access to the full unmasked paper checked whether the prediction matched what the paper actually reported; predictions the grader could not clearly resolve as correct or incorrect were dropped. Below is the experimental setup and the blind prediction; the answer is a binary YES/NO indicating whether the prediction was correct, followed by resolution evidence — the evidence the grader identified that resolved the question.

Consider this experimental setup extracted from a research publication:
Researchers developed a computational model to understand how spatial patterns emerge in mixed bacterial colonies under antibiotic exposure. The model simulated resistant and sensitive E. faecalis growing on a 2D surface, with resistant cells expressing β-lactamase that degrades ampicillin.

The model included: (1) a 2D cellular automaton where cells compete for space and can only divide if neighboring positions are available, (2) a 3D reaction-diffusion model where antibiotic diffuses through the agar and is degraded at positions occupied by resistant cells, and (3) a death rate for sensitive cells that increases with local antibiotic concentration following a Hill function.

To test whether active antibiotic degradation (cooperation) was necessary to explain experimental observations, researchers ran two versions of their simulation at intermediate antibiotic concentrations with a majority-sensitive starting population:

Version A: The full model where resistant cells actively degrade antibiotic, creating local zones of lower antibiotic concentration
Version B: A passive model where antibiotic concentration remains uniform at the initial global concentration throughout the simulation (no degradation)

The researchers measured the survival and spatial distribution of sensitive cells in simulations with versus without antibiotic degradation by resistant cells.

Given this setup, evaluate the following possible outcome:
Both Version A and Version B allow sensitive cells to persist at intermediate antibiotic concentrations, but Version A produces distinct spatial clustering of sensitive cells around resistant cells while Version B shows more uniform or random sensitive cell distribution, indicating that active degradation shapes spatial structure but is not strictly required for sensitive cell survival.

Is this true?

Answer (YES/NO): NO